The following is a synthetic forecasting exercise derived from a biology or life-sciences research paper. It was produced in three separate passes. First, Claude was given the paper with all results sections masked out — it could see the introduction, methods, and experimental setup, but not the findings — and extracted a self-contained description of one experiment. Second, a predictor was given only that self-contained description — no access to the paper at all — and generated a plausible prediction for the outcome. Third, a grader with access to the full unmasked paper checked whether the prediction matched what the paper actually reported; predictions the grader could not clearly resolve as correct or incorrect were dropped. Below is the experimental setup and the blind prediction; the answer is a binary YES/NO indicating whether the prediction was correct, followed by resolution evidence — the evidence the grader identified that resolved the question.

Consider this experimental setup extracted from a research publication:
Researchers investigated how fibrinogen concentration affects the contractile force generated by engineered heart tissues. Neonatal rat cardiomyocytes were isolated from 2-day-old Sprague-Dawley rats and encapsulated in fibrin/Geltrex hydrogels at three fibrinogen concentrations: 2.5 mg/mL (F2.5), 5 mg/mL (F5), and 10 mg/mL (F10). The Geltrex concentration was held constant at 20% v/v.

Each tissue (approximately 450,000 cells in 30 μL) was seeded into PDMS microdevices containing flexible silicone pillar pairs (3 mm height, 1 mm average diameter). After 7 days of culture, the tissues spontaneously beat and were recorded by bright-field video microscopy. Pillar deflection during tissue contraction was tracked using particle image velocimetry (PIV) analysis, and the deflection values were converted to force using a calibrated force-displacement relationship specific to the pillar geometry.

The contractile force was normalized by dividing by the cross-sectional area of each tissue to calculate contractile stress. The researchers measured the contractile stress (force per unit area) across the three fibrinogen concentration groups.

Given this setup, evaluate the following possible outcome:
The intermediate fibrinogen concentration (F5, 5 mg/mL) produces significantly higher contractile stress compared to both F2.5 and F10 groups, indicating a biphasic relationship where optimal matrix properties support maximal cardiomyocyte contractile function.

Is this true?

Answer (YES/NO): NO